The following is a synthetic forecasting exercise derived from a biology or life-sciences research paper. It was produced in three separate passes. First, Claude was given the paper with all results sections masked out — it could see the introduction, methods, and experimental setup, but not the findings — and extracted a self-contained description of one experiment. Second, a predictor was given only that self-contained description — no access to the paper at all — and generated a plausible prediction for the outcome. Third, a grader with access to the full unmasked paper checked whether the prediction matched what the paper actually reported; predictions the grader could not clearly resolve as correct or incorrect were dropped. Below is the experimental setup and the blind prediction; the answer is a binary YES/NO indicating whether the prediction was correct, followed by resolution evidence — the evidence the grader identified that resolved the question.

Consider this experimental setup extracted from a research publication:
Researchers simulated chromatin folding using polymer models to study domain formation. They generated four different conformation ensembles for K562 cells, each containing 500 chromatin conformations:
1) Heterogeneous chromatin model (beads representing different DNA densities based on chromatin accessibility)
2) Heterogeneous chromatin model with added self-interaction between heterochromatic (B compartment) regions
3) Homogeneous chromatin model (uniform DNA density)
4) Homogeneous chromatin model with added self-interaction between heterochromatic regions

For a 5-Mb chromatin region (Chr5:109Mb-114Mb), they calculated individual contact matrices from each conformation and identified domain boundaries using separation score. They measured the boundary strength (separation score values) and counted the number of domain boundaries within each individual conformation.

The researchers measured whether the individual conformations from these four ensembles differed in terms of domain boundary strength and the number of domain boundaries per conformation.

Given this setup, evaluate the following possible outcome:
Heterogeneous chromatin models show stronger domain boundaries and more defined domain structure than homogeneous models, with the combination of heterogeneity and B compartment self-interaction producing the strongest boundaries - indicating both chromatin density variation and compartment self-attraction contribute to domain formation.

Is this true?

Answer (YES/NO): NO